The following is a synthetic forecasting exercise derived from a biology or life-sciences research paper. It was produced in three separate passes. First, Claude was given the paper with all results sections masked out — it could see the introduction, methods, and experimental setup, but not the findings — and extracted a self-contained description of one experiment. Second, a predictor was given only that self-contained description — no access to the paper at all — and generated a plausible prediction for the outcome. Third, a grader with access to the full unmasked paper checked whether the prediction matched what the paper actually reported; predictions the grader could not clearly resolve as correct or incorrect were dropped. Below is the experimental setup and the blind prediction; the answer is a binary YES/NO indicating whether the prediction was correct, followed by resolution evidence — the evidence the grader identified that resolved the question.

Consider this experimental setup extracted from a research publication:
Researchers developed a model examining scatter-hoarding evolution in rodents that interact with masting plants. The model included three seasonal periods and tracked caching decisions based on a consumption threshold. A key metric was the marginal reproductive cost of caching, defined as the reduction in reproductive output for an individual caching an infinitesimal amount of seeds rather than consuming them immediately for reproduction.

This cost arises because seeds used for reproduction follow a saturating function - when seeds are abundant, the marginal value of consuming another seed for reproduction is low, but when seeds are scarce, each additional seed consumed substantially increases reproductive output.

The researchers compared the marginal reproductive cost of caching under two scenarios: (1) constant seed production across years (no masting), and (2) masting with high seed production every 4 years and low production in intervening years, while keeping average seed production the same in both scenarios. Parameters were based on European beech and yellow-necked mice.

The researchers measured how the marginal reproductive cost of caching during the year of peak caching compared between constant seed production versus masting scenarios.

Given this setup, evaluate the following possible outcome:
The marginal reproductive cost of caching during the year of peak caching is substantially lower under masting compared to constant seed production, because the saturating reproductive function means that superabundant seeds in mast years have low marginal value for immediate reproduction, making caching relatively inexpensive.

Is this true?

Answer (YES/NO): YES